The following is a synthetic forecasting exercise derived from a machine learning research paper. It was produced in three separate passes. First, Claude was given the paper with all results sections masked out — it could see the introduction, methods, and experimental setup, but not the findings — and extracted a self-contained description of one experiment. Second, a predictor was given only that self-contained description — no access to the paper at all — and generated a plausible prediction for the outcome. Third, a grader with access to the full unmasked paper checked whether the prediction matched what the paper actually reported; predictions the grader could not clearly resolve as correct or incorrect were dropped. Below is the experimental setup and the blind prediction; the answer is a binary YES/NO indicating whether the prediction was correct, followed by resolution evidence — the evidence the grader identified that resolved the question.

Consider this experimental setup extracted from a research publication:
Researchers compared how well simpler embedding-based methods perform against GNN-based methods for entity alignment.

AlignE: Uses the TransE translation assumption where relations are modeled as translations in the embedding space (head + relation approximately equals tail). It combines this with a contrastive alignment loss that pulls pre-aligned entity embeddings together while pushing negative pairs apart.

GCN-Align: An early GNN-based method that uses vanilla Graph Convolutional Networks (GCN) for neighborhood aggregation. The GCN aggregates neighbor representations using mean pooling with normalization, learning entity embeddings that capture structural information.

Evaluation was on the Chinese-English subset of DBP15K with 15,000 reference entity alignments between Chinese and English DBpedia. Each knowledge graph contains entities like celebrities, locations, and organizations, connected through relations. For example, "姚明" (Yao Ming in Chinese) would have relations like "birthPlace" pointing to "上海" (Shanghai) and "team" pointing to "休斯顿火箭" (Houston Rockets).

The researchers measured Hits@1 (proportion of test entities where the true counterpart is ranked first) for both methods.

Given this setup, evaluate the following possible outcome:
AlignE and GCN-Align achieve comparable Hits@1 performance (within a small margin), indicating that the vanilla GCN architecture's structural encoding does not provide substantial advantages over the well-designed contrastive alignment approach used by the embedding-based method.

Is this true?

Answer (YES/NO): NO